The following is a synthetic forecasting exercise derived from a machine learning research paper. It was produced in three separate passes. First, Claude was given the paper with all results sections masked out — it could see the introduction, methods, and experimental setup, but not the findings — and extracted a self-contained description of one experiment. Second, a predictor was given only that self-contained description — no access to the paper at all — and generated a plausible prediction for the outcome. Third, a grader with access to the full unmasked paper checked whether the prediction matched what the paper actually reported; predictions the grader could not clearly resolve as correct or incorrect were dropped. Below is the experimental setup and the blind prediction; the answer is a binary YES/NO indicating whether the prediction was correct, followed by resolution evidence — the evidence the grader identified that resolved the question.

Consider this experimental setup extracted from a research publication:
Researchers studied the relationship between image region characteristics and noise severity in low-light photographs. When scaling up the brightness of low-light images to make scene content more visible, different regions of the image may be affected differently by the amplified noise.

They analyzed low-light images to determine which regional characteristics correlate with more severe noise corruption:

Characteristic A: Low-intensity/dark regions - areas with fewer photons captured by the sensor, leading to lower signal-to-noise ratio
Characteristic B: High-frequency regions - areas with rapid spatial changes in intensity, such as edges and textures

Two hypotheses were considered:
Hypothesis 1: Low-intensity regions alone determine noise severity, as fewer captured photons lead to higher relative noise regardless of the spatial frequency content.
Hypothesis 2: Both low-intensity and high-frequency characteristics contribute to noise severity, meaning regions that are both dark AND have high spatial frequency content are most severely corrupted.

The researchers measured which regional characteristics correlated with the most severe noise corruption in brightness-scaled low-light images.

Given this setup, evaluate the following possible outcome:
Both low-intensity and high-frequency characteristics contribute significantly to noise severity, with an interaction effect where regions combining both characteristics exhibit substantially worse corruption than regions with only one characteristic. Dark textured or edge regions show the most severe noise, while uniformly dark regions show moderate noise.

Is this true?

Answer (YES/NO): NO